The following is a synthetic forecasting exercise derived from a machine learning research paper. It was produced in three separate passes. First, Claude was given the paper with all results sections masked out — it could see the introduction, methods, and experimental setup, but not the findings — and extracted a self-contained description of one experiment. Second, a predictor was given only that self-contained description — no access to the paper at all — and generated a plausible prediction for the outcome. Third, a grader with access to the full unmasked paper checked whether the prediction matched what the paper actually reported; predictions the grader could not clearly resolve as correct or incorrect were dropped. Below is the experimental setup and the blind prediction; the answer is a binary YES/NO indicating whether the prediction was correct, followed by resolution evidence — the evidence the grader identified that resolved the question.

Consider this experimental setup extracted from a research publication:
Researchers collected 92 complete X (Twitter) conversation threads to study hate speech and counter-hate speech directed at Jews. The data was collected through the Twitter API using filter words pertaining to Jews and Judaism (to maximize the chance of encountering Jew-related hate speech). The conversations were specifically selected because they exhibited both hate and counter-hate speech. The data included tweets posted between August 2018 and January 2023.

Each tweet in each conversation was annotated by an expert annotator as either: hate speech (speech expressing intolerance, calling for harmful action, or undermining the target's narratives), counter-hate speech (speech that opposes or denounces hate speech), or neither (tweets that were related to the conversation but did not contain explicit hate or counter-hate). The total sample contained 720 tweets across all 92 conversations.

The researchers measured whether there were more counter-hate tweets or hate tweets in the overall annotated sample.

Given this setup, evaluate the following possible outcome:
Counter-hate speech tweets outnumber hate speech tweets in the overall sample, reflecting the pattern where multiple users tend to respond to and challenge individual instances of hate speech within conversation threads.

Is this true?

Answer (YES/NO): YES